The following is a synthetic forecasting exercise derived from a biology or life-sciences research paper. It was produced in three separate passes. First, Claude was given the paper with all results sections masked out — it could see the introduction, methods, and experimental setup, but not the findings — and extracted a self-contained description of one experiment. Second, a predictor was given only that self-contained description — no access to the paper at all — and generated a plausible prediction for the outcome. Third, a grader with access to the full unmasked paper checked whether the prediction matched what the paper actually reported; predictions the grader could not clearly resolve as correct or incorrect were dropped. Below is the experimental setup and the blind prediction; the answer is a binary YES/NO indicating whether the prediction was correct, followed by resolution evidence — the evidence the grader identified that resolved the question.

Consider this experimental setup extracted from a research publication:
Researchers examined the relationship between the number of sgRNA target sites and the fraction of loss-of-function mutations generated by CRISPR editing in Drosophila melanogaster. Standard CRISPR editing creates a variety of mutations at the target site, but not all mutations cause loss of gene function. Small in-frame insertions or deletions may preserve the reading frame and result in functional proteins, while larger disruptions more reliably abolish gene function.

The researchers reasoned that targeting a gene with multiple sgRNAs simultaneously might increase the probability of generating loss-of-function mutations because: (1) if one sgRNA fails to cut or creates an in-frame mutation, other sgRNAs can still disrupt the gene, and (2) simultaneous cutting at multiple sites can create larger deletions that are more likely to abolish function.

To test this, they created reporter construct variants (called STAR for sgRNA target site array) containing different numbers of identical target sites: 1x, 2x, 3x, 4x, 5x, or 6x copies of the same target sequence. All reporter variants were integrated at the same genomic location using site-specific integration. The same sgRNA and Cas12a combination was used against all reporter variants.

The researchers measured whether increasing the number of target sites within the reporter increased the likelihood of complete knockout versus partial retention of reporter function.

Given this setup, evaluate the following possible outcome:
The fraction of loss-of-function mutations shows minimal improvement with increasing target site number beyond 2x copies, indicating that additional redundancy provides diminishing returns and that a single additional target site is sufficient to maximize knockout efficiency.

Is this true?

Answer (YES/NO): NO